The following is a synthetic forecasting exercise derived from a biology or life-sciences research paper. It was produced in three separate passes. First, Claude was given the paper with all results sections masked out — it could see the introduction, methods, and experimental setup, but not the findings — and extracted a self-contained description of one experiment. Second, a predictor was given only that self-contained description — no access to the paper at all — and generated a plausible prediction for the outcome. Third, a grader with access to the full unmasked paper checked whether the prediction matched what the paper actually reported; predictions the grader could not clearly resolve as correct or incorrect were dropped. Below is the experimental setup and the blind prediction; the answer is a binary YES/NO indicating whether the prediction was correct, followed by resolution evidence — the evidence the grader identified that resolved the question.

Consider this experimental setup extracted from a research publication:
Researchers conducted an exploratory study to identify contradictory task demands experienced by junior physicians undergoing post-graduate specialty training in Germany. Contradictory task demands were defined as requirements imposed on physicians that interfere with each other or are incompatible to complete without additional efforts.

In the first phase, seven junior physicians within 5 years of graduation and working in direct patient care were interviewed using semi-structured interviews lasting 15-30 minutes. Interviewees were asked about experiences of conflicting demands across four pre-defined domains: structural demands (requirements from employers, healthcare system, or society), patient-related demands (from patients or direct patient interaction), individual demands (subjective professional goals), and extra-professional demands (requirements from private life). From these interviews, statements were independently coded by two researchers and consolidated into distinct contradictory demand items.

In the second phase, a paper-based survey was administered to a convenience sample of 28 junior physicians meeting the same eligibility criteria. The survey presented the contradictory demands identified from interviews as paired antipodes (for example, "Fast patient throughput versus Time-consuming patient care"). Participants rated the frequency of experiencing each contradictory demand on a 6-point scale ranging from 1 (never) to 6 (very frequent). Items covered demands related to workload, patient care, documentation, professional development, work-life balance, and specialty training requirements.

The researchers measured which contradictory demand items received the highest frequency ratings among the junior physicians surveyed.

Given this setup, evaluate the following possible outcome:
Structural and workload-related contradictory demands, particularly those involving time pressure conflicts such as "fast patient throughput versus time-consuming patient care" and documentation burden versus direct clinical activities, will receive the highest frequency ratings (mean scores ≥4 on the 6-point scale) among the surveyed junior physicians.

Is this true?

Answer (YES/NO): NO